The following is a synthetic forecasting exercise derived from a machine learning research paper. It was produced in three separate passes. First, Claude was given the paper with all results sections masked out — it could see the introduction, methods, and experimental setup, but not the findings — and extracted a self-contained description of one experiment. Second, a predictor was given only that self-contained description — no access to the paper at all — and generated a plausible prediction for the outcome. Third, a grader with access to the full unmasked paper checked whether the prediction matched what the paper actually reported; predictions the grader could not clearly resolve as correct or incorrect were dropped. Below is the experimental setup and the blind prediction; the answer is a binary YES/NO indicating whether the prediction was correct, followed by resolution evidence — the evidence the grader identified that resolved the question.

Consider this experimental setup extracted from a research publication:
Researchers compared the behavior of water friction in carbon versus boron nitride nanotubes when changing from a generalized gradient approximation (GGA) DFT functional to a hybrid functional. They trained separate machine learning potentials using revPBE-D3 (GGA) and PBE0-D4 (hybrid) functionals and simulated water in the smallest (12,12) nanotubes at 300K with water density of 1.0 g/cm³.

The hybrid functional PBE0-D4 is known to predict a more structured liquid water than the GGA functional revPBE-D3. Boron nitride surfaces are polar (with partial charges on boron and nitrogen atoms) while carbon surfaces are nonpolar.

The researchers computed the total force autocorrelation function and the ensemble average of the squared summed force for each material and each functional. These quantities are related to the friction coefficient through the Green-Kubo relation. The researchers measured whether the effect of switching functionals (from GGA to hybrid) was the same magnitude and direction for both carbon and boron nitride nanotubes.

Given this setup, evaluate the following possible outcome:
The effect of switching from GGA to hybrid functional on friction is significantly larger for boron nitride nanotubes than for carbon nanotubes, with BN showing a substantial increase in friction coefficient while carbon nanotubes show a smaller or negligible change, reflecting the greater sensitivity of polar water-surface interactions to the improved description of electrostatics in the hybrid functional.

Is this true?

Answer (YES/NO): YES